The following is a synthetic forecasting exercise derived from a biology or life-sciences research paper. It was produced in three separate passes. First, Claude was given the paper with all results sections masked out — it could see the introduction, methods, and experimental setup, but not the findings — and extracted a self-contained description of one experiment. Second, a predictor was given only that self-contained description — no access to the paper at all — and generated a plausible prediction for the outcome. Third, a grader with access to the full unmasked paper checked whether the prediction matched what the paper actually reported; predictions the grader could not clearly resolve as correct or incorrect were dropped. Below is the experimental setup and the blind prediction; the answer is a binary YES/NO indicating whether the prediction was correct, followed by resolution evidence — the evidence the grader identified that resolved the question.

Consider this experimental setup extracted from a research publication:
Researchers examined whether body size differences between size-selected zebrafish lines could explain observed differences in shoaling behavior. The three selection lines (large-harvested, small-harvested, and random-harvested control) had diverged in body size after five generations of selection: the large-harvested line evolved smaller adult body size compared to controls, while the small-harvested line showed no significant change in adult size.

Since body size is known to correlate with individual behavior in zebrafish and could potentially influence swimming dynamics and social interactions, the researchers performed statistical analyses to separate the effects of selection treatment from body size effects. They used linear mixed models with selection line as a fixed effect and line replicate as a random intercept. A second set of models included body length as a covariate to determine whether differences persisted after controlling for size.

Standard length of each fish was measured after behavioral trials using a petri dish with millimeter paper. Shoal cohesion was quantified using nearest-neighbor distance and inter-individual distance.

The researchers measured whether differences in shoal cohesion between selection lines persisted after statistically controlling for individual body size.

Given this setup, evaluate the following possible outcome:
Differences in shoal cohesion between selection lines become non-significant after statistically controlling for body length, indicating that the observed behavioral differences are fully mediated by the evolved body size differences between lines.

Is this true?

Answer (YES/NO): NO